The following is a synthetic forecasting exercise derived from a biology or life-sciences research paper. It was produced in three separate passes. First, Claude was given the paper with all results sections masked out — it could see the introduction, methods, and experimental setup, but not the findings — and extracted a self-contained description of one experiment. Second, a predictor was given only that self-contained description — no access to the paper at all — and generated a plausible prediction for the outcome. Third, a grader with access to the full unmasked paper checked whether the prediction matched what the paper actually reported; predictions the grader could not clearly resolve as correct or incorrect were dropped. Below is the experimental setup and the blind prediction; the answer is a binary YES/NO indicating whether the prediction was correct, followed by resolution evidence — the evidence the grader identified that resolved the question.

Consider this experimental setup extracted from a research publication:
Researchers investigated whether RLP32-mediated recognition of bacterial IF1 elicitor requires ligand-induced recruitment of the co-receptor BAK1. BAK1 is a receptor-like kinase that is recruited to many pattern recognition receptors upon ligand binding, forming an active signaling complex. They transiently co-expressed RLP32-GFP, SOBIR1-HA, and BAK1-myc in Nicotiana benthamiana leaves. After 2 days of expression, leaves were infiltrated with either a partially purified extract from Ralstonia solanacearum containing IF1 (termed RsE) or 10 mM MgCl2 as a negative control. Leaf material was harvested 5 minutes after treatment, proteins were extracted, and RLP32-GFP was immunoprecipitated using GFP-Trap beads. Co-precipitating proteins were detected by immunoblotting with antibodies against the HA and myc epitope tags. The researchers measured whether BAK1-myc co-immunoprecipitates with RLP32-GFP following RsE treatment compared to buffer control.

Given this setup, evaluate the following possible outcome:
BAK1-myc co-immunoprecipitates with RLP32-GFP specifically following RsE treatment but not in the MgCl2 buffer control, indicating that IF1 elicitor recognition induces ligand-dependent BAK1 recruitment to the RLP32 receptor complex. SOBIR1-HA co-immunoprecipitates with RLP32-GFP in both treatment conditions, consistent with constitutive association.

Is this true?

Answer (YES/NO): YES